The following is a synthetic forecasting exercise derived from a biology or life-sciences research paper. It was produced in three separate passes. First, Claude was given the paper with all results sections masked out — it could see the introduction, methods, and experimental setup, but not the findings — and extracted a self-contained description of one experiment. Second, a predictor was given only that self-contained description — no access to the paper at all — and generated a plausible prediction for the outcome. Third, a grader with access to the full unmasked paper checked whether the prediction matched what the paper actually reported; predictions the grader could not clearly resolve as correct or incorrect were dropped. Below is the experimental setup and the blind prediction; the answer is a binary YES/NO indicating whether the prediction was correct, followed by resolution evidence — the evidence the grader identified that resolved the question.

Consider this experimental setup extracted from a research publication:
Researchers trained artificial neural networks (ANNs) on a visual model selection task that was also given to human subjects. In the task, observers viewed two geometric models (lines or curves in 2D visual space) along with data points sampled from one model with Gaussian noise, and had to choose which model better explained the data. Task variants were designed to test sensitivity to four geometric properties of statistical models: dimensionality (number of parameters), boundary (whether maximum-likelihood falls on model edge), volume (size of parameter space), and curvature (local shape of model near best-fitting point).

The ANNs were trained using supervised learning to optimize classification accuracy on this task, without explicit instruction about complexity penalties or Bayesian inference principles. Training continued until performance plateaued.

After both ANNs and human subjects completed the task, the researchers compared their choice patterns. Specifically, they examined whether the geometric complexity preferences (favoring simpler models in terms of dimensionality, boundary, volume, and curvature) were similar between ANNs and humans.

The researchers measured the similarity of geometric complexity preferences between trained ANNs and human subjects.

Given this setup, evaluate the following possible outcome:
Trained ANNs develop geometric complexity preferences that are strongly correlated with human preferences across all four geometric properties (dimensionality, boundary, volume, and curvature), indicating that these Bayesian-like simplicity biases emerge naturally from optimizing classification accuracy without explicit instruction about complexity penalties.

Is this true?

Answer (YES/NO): NO